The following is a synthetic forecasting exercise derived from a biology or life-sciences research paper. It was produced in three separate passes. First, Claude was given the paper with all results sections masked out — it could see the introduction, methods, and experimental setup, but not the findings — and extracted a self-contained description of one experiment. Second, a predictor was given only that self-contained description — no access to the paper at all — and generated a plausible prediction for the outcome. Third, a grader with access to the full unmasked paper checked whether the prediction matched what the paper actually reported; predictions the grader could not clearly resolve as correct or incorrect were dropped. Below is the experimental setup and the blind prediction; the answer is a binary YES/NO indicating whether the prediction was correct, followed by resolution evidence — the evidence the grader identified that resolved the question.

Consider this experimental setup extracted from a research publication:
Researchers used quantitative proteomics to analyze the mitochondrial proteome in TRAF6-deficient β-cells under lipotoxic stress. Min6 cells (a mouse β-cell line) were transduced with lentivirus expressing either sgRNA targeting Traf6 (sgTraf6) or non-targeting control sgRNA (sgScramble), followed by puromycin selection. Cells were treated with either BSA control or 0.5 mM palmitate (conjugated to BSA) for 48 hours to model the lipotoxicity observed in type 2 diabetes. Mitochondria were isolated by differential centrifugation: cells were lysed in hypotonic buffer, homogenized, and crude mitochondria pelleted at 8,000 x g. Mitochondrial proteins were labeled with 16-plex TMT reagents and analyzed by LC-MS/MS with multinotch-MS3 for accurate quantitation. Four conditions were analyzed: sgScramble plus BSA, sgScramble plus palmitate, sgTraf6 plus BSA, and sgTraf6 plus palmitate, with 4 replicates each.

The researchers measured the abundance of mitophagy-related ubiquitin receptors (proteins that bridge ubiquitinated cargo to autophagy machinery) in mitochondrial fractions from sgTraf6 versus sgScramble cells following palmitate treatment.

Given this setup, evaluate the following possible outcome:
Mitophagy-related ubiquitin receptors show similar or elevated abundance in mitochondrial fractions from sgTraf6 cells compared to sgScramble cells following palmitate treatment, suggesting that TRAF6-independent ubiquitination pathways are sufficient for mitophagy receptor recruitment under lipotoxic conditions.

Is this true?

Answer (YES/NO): NO